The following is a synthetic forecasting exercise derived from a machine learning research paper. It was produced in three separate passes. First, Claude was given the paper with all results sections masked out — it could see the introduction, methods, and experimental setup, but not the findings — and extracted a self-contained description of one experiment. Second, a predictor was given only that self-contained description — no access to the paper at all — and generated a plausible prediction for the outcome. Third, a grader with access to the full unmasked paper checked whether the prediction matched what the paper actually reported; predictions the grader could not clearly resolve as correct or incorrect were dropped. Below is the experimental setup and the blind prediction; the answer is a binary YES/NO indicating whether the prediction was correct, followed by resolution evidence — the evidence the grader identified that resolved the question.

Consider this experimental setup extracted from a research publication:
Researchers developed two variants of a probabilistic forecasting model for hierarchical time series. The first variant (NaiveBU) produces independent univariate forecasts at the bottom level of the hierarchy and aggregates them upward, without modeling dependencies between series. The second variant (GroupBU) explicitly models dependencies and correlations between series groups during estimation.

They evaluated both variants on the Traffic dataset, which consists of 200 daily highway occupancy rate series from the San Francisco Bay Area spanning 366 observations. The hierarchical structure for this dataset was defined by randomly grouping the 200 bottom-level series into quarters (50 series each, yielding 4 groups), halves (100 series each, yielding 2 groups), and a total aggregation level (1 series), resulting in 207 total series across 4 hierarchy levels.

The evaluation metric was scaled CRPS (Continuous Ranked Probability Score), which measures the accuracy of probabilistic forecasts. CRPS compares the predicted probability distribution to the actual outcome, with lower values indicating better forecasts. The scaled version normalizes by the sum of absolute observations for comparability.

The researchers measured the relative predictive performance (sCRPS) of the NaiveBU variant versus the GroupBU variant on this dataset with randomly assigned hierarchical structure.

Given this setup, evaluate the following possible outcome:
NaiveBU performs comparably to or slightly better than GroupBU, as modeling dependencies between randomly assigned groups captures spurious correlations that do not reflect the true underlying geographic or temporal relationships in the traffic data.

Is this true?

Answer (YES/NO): YES